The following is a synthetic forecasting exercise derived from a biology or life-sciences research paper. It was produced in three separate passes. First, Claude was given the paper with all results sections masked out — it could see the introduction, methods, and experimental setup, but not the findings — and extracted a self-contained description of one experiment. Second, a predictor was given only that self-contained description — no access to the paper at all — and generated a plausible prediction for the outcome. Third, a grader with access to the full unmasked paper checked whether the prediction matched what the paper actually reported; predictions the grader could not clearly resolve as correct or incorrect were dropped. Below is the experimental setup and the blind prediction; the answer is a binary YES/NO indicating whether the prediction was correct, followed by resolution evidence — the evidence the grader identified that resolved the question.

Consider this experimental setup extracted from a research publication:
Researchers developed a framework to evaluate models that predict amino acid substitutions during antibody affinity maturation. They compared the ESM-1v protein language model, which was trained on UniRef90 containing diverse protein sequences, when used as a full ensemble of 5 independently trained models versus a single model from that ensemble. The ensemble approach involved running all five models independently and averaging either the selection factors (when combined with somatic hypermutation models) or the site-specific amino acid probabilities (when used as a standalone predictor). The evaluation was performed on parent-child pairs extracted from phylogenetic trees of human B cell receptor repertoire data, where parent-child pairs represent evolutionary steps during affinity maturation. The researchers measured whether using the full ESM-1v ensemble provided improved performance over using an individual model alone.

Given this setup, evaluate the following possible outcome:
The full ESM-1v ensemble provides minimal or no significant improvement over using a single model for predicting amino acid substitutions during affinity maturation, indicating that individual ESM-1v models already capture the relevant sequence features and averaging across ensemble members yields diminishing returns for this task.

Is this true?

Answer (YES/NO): YES